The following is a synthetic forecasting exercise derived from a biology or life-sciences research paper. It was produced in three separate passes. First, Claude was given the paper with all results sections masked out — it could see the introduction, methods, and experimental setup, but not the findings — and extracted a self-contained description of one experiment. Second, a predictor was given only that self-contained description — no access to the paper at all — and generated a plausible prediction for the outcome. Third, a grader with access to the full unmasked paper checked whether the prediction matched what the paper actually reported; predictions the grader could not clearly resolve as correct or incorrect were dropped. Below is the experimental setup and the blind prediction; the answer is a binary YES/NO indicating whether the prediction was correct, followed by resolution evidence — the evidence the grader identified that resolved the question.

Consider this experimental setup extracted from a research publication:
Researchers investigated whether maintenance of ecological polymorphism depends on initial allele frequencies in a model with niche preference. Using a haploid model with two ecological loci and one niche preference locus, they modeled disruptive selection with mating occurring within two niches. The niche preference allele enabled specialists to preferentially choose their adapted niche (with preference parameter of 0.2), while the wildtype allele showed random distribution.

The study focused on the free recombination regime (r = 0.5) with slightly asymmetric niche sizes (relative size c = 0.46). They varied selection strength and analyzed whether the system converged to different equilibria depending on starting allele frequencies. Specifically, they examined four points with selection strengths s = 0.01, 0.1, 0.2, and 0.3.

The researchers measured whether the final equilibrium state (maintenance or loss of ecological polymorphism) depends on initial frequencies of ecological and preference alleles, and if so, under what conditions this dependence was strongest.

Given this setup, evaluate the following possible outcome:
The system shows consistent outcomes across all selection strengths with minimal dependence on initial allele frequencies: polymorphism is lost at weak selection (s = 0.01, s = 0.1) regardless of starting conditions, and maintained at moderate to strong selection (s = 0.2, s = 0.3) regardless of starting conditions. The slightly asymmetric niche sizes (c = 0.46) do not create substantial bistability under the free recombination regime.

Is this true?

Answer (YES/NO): NO